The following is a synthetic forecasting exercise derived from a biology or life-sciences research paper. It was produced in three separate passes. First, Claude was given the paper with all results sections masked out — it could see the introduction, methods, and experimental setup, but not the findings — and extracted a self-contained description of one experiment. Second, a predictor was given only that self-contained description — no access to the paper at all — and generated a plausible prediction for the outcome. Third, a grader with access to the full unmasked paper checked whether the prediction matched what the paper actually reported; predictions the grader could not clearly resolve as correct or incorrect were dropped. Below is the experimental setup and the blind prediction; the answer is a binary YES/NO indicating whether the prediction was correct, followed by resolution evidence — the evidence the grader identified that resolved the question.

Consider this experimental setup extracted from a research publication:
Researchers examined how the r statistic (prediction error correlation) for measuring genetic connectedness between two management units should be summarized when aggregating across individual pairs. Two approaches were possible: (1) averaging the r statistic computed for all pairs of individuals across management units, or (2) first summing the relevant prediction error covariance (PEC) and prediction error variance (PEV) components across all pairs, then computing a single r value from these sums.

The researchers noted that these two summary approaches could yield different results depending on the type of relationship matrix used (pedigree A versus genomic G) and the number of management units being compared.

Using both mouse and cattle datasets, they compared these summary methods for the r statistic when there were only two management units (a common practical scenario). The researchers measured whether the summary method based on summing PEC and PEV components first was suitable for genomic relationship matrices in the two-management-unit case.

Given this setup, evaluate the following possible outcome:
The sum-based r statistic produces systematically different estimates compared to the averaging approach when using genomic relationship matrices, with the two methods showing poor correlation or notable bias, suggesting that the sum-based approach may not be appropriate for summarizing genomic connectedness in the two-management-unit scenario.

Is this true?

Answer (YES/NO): NO